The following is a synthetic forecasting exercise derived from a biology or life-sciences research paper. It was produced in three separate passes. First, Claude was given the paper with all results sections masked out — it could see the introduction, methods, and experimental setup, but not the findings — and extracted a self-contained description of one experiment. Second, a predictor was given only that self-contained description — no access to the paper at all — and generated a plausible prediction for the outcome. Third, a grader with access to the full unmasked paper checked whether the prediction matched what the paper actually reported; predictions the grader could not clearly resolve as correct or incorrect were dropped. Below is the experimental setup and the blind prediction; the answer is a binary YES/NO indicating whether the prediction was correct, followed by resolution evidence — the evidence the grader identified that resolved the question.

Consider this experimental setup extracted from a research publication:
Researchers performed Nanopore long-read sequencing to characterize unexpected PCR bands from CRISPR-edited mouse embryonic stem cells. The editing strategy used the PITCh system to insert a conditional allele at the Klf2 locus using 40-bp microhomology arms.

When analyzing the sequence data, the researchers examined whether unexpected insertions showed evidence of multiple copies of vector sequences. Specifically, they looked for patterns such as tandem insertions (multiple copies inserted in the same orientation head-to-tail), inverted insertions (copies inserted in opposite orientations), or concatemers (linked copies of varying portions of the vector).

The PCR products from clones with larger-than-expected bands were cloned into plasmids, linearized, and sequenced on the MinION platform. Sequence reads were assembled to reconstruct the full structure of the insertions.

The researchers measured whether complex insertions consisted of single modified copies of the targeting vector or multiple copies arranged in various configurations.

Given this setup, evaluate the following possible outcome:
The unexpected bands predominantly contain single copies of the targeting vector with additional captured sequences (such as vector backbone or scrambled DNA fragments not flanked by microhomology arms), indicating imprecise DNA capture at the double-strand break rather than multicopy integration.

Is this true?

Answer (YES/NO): YES